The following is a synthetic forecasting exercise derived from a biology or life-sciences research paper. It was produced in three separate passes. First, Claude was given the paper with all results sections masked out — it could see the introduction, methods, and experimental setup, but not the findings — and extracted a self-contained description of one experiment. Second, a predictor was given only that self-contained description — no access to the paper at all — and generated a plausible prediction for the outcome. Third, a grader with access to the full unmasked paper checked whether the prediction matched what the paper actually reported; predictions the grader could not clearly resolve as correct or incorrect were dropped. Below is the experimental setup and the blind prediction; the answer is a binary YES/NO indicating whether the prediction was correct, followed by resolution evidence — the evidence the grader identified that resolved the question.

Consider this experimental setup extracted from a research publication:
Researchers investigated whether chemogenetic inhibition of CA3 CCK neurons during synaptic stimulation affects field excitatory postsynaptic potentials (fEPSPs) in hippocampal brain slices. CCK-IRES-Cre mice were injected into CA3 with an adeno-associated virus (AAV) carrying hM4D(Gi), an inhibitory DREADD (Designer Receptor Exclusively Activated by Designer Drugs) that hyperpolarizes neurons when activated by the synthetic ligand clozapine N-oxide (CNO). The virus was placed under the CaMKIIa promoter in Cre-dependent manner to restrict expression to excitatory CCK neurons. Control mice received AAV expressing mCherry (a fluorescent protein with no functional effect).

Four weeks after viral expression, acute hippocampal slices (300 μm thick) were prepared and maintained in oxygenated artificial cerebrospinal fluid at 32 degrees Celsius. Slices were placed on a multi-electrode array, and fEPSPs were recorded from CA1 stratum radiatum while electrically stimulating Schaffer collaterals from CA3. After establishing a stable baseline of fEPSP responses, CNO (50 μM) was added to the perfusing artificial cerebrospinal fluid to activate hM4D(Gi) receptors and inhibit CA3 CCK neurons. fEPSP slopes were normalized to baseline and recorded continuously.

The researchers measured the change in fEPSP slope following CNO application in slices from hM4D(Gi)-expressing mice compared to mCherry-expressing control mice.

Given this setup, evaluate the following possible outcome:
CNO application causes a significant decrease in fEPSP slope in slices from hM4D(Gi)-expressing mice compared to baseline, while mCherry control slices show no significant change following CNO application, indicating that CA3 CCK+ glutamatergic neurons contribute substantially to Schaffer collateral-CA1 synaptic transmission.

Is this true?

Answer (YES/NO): YES